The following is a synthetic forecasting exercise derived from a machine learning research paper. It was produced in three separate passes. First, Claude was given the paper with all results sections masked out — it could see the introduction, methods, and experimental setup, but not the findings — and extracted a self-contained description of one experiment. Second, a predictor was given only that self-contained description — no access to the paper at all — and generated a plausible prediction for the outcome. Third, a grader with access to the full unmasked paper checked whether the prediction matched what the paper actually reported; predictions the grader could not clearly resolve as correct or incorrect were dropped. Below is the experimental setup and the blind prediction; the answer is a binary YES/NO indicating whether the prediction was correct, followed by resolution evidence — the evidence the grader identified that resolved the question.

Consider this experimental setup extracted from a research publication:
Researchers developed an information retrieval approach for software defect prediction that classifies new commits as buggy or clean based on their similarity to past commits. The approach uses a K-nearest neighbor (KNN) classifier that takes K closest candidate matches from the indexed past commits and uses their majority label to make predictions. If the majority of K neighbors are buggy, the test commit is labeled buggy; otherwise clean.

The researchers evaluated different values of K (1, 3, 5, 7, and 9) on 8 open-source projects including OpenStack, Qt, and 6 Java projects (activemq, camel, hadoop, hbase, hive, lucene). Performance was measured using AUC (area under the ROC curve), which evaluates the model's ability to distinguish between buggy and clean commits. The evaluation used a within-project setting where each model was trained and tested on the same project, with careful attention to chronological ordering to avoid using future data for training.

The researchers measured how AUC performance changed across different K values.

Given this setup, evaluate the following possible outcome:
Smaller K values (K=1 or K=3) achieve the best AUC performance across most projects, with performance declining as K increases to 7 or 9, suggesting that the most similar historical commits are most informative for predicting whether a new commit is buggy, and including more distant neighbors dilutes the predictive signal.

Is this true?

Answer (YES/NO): YES